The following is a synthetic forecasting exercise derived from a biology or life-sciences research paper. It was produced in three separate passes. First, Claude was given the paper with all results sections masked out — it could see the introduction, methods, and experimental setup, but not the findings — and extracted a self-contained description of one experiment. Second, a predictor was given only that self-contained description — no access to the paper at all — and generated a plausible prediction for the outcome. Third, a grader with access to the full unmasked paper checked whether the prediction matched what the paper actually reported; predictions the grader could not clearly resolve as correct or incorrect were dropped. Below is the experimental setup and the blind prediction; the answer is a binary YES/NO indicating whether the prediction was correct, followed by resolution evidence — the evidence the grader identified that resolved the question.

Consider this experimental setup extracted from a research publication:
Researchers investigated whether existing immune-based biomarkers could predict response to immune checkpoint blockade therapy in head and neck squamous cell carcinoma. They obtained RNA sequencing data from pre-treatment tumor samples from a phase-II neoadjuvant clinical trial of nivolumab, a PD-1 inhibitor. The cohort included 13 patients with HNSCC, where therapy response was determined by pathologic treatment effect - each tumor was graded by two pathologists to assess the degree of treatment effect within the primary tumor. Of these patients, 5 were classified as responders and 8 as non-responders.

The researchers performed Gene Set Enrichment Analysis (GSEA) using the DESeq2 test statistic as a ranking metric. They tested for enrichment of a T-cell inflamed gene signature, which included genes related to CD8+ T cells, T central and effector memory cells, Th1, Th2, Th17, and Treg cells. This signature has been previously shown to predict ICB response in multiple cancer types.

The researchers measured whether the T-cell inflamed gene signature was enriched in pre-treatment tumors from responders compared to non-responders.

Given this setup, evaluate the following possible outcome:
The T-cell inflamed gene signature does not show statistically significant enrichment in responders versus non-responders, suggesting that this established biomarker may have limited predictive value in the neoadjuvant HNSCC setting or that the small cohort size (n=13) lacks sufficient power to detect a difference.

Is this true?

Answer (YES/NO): NO